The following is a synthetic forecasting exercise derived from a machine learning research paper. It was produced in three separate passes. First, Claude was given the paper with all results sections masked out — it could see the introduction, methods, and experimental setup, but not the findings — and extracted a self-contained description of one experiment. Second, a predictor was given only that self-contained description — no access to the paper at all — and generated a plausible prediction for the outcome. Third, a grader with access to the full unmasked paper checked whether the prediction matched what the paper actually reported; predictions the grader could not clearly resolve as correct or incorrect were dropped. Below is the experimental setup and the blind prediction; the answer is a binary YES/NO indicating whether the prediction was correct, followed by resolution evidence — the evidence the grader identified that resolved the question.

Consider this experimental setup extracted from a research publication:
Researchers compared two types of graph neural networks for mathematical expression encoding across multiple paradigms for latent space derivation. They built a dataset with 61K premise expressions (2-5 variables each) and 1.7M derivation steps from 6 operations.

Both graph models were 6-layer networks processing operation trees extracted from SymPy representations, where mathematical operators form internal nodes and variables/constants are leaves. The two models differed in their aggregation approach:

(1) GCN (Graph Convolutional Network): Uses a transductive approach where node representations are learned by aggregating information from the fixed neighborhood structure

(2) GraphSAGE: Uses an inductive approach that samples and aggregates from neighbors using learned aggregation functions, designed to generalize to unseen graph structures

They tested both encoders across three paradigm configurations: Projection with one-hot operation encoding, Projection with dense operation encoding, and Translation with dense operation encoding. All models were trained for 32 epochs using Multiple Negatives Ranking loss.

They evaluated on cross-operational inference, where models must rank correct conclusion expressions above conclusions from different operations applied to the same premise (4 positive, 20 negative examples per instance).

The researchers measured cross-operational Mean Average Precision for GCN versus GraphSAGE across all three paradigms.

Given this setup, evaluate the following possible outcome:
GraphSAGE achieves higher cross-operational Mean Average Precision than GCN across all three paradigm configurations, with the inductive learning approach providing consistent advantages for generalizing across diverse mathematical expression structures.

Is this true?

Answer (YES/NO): YES